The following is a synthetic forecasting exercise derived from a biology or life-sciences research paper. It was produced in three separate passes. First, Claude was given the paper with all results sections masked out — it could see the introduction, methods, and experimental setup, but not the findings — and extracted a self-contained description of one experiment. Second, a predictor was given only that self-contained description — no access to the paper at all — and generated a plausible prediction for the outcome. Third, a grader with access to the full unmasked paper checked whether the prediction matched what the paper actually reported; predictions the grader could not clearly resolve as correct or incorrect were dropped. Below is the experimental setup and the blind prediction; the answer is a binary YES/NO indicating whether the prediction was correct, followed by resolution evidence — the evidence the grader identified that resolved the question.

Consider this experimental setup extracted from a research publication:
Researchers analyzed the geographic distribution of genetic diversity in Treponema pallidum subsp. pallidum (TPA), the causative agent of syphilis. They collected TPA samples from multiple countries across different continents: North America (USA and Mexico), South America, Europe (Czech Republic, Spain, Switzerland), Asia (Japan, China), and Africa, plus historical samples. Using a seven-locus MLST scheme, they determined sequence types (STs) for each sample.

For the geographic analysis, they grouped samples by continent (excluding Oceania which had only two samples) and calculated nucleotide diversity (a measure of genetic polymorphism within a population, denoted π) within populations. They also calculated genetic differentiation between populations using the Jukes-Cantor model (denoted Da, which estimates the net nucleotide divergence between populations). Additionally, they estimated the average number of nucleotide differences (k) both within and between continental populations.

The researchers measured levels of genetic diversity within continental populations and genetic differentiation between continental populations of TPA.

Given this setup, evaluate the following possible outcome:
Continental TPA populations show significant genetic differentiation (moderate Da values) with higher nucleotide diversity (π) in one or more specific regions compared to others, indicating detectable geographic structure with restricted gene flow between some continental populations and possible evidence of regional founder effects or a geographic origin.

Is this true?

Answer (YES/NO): YES